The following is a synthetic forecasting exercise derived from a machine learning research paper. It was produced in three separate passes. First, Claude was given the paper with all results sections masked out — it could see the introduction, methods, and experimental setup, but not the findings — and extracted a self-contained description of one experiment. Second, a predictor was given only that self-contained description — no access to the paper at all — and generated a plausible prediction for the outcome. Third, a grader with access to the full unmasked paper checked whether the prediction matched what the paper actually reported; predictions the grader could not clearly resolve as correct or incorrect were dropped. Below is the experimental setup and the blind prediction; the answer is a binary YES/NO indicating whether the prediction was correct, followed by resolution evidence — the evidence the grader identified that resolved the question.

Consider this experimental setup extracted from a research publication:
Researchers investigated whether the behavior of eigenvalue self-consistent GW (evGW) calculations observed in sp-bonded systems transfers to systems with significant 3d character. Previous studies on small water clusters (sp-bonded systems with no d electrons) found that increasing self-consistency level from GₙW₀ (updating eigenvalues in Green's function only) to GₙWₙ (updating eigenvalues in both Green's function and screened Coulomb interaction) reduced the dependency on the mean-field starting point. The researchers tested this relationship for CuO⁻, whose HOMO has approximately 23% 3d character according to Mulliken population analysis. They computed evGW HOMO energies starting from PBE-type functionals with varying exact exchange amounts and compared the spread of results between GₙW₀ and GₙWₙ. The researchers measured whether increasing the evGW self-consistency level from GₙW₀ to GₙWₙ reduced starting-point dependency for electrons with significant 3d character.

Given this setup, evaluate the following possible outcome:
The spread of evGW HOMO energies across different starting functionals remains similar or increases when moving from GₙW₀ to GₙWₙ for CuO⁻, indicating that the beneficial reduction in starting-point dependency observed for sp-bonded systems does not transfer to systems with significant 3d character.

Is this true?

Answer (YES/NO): YES